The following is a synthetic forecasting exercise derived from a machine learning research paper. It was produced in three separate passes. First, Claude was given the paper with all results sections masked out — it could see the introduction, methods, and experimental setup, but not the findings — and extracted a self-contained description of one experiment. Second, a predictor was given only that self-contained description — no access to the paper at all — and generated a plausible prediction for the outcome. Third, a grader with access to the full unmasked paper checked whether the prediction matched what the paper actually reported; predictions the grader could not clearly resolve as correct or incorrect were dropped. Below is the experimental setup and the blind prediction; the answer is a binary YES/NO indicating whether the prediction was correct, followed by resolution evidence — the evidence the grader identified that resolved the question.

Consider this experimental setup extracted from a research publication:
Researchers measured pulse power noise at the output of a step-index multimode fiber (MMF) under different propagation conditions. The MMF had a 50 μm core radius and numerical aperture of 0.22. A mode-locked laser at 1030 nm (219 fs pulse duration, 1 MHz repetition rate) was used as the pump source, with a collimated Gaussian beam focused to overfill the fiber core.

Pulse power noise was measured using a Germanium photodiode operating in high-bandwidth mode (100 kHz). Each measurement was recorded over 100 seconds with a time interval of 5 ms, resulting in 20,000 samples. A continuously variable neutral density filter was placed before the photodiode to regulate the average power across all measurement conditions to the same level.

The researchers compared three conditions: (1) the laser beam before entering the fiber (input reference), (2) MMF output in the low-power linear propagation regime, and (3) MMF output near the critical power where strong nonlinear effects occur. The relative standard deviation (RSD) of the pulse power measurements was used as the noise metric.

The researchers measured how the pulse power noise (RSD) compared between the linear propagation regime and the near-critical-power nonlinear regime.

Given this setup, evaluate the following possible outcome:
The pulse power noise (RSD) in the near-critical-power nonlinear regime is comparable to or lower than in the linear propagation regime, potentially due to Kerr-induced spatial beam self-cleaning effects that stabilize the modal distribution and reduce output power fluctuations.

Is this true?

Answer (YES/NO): NO